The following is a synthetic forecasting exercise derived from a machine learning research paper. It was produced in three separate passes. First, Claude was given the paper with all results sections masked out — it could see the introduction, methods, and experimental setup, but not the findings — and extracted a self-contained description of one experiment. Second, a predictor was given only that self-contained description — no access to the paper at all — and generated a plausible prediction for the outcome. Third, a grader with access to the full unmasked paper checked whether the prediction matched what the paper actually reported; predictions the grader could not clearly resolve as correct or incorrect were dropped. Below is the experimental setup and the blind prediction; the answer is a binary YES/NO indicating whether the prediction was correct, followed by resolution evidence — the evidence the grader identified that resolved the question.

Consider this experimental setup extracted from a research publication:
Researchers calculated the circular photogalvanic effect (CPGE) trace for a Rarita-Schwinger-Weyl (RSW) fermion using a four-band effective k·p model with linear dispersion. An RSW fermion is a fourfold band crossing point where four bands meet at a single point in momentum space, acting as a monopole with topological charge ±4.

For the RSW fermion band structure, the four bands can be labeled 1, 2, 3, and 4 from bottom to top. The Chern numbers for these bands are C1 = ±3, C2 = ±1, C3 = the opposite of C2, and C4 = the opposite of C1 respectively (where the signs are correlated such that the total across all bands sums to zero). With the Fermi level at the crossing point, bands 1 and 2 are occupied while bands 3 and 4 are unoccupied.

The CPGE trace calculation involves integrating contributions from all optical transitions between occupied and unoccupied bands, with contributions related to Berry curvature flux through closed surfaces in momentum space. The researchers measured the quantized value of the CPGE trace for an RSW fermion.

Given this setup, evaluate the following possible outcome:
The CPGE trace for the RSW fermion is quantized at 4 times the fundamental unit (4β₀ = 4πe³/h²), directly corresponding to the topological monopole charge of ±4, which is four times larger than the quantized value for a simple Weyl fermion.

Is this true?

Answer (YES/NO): YES